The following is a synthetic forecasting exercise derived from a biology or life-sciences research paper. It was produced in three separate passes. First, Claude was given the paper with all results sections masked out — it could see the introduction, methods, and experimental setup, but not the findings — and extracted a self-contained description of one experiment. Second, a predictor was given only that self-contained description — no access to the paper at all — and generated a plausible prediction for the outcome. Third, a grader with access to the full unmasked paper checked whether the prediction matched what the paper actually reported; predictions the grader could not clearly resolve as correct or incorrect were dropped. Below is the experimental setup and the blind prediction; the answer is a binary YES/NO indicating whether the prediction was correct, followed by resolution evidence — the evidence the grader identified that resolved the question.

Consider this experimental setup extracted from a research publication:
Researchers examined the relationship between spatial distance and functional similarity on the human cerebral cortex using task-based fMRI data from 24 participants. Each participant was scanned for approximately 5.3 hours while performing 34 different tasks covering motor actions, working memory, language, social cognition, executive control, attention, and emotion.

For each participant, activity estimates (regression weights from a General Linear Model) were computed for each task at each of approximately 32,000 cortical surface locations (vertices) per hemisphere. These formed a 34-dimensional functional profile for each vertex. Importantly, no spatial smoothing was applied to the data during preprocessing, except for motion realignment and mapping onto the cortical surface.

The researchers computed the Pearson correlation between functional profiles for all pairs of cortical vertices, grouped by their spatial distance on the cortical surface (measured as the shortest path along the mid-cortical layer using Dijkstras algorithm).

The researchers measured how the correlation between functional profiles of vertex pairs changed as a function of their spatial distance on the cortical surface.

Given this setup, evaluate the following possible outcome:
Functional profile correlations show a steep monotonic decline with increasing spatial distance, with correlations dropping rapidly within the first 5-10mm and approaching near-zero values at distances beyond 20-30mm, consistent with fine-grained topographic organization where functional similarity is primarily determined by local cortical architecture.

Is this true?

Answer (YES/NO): NO